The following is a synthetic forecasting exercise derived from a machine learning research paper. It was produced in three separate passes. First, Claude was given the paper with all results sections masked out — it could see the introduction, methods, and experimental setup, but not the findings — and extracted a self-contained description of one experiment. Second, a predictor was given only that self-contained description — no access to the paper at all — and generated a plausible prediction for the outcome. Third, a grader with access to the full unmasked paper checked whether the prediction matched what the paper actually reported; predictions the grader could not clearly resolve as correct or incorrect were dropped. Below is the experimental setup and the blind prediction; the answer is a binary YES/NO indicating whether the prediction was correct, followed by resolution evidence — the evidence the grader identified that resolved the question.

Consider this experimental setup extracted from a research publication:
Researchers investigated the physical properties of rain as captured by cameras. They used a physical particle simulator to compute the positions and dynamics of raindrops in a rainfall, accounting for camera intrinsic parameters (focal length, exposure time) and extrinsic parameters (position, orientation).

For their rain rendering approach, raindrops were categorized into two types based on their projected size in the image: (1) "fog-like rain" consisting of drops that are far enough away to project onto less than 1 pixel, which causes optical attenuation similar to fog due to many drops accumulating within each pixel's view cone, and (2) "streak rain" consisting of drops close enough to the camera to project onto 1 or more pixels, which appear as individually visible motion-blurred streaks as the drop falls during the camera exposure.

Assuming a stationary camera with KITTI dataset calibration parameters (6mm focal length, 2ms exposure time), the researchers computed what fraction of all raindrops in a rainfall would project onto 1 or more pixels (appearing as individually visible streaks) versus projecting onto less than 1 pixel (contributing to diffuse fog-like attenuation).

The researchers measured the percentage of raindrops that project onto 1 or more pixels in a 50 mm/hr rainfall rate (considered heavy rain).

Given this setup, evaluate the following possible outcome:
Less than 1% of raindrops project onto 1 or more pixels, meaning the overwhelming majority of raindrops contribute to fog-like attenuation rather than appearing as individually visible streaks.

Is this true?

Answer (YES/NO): NO